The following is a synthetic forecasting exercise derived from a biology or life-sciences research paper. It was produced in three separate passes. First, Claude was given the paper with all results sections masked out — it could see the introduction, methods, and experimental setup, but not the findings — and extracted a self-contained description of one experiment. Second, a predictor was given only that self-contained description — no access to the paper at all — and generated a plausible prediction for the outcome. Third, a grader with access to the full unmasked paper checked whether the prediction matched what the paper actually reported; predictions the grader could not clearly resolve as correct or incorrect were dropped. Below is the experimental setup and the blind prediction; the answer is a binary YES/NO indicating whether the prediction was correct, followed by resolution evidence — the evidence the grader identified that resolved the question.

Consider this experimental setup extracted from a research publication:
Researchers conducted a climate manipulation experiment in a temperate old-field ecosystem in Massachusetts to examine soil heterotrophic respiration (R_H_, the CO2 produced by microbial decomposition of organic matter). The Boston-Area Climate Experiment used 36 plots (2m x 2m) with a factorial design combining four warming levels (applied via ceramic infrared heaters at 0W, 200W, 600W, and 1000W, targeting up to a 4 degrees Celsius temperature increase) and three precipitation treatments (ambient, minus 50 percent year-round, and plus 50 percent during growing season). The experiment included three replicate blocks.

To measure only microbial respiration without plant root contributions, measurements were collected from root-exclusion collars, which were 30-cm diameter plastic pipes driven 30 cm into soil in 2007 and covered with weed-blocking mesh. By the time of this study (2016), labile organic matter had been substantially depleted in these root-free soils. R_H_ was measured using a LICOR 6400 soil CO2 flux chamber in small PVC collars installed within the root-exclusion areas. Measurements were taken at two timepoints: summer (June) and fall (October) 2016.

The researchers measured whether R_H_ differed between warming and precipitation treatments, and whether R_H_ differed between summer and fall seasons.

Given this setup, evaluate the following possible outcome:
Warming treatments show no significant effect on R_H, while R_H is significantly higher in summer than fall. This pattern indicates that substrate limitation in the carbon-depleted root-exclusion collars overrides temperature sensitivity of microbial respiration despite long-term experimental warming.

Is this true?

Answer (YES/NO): NO